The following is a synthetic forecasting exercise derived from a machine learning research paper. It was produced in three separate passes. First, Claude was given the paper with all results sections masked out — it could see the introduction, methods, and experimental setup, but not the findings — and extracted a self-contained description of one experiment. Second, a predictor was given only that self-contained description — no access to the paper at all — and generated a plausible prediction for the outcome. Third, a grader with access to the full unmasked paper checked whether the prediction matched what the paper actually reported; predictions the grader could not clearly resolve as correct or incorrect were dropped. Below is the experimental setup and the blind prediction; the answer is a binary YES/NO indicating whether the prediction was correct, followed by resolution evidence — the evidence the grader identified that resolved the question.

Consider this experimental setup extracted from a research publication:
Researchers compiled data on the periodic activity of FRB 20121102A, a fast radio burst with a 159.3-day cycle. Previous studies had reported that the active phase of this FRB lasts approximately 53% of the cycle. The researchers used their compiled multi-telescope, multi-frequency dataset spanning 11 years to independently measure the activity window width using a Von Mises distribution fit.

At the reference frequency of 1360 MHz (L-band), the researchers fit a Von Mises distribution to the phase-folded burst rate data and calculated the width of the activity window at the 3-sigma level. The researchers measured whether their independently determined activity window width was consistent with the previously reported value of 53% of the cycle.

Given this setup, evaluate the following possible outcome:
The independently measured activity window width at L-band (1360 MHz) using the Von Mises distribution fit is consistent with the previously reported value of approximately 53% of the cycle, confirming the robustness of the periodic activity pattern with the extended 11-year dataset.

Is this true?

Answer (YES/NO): NO